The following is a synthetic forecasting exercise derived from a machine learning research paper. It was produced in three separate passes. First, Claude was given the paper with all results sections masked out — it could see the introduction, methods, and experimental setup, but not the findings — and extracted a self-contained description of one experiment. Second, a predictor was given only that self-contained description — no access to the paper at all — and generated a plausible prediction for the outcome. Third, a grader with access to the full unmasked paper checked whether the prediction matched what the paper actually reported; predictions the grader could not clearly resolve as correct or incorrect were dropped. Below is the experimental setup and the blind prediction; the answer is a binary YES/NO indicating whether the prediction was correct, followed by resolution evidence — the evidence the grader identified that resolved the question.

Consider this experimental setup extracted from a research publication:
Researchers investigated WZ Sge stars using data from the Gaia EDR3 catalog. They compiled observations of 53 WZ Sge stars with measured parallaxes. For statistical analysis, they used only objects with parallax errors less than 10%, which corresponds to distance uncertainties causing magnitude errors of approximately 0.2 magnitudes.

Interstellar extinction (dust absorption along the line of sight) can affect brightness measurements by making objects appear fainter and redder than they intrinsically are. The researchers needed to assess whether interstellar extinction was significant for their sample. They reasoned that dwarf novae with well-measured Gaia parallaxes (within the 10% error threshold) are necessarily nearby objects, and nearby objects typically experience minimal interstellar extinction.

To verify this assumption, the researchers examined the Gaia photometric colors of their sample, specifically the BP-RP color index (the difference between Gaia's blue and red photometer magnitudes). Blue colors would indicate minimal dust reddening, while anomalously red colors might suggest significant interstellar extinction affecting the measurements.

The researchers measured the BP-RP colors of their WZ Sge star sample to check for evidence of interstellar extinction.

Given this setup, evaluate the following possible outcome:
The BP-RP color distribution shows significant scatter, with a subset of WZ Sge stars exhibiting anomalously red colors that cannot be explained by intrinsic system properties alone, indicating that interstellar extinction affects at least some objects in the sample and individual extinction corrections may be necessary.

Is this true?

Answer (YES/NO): NO